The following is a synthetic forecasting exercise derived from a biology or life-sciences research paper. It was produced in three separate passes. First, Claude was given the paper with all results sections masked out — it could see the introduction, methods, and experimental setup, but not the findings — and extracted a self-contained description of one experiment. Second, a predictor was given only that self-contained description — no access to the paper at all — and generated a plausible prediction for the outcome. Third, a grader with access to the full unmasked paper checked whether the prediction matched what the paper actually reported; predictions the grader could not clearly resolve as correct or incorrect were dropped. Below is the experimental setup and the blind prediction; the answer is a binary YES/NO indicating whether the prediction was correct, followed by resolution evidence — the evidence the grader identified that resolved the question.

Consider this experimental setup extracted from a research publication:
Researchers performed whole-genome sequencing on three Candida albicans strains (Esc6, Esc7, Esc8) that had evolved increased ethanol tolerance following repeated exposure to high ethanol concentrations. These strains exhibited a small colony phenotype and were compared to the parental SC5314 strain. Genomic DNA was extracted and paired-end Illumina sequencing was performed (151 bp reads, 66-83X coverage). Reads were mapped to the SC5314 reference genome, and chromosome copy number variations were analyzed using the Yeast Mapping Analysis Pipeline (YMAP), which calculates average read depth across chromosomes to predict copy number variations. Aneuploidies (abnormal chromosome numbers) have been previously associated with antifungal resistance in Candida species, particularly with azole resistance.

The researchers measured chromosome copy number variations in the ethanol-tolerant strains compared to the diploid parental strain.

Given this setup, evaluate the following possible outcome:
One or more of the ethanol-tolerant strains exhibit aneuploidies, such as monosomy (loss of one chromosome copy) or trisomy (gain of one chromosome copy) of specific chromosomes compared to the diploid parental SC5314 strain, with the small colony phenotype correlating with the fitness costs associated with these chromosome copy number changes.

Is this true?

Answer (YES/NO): YES